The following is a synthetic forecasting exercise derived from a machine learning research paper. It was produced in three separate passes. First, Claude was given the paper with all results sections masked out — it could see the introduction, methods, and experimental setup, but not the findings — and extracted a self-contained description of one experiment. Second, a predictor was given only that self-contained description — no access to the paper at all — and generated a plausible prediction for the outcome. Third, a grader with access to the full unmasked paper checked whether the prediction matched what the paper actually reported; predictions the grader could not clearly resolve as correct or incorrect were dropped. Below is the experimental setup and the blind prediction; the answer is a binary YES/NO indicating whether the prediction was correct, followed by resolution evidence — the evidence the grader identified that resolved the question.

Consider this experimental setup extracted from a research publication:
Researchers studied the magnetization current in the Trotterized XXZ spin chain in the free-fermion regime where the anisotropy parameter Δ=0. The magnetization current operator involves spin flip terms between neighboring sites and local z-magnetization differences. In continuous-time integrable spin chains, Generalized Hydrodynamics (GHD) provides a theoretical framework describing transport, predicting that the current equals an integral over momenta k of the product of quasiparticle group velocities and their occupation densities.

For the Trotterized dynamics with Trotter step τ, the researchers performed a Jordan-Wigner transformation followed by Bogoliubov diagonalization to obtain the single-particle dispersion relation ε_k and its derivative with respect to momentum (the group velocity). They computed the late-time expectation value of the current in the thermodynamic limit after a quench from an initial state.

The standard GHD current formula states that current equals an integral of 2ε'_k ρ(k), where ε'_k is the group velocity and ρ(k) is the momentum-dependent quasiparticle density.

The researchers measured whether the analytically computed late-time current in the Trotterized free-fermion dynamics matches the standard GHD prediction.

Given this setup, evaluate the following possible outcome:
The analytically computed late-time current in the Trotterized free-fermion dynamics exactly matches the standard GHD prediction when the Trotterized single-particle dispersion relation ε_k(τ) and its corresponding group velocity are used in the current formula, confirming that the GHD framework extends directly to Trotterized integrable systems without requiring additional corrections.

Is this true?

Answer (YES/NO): YES